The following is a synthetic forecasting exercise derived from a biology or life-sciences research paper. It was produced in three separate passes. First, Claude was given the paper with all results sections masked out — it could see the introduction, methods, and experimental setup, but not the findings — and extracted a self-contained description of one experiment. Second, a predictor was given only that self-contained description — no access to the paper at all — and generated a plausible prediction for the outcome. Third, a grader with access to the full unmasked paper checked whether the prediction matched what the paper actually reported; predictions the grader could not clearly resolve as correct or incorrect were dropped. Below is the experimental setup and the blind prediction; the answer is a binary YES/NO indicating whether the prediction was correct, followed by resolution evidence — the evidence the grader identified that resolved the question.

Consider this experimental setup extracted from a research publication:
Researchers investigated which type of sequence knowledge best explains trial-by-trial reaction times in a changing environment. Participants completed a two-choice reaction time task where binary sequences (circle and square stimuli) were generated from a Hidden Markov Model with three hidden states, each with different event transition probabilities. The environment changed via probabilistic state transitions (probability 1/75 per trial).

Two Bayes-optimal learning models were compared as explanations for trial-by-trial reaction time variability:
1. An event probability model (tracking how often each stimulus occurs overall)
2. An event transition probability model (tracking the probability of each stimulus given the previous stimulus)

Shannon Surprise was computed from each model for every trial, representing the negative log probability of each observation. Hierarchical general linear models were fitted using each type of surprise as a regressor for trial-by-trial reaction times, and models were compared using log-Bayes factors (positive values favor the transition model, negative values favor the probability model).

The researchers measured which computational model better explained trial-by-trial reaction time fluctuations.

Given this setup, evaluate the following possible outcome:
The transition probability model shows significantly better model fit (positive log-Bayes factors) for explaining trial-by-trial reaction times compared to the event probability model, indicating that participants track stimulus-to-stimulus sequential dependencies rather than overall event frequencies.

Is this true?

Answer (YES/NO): YES